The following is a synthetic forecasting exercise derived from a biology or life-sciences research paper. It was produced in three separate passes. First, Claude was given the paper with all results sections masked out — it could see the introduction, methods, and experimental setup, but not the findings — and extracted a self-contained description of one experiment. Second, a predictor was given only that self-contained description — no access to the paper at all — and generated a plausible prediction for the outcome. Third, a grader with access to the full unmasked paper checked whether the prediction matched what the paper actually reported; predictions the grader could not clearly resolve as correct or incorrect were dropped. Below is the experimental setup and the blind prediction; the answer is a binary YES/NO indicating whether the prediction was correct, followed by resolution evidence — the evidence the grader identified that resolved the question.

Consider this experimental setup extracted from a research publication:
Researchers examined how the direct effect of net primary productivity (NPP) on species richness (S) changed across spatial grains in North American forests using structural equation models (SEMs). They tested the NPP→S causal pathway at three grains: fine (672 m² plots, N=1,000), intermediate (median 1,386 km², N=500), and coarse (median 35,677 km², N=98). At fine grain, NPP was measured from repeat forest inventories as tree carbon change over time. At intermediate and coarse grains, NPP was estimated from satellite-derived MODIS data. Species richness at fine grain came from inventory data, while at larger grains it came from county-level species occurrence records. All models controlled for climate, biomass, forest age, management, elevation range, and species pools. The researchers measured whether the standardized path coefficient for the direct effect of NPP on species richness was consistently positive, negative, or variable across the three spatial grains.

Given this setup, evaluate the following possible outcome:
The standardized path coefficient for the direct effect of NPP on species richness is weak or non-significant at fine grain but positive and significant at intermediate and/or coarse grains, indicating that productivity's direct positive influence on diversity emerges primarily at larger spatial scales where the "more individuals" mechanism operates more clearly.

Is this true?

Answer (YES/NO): YES